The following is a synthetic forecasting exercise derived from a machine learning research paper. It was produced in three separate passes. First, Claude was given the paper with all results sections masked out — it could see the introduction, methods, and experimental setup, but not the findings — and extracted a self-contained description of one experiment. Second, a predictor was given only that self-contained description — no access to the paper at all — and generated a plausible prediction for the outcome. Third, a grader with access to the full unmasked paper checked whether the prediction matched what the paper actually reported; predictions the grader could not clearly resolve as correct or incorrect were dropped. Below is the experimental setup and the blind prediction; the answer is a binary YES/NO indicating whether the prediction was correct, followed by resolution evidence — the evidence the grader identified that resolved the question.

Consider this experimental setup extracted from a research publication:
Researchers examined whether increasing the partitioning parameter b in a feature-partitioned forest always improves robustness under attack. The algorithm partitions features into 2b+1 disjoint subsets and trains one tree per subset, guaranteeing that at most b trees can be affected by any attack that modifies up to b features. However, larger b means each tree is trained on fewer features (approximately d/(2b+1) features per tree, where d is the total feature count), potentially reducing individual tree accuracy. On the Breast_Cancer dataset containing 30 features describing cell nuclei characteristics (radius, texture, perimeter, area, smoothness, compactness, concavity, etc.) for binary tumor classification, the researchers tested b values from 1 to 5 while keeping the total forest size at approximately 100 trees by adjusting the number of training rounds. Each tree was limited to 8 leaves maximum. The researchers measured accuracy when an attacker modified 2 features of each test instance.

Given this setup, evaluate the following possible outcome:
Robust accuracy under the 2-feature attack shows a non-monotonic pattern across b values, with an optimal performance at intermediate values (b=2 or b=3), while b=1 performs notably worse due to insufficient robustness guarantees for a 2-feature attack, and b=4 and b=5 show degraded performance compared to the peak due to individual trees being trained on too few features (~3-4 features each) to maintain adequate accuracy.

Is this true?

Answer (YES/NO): YES